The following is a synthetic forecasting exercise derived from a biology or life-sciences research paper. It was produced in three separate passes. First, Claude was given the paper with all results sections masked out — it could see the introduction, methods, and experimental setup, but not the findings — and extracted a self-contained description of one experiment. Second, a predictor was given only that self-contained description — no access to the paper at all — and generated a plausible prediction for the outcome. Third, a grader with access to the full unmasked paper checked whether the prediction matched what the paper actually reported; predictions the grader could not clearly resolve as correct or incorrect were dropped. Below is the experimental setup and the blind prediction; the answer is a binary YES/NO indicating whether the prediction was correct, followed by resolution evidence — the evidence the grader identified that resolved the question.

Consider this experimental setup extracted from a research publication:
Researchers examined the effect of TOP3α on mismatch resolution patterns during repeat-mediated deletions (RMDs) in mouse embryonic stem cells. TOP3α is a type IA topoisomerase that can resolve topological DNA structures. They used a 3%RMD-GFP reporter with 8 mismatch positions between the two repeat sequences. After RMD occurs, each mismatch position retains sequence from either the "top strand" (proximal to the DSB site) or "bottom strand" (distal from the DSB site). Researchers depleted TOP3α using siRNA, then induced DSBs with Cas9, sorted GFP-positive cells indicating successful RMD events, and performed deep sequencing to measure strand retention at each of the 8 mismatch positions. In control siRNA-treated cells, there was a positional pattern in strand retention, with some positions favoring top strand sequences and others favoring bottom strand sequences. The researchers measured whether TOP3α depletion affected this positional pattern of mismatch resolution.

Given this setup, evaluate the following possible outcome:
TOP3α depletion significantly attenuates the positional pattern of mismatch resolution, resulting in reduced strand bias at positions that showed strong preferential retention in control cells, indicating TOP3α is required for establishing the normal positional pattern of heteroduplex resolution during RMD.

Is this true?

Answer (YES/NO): NO